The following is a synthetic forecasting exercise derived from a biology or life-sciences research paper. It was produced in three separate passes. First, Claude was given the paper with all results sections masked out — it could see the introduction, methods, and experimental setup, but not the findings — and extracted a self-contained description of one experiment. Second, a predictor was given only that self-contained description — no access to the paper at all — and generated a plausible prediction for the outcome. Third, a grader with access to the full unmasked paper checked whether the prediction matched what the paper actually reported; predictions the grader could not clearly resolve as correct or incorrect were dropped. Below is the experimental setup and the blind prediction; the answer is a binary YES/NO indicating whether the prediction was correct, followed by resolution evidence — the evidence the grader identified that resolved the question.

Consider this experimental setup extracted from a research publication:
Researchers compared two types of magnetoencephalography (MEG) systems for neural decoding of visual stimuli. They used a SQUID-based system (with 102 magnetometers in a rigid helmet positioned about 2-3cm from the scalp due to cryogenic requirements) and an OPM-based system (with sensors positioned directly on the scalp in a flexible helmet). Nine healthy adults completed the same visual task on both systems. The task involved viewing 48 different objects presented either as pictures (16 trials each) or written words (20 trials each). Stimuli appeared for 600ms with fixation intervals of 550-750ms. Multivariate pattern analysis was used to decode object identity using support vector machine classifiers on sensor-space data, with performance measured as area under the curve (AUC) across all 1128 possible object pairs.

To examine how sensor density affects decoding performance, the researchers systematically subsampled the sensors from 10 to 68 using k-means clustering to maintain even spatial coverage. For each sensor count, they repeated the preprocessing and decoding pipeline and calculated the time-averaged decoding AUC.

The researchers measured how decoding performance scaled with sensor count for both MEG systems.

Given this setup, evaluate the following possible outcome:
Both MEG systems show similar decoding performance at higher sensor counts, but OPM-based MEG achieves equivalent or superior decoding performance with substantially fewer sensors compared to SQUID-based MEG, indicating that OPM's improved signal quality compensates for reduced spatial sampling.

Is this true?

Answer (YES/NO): NO